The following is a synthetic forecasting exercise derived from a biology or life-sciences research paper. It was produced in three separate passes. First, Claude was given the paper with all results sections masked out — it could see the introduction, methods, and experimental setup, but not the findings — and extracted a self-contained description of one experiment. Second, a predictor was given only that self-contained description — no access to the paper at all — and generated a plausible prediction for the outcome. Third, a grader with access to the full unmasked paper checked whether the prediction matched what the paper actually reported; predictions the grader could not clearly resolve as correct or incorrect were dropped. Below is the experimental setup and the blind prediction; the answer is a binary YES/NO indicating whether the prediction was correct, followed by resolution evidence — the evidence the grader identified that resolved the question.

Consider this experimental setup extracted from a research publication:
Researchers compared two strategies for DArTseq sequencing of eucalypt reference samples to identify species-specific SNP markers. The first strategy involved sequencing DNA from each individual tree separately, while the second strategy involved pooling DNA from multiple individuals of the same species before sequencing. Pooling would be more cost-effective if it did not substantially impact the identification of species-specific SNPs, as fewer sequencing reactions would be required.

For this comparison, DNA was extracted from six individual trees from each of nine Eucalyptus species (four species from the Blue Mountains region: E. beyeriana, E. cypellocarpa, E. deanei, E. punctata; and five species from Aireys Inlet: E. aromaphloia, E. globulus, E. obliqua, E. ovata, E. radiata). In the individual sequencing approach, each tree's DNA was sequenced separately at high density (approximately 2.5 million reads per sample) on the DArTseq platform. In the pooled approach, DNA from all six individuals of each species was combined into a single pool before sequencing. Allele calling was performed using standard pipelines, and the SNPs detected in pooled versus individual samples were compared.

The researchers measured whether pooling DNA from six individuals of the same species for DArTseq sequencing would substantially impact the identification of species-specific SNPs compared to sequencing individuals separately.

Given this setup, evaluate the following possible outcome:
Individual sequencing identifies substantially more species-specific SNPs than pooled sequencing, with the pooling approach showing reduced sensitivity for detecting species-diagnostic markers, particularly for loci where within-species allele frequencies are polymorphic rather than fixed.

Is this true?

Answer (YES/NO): NO